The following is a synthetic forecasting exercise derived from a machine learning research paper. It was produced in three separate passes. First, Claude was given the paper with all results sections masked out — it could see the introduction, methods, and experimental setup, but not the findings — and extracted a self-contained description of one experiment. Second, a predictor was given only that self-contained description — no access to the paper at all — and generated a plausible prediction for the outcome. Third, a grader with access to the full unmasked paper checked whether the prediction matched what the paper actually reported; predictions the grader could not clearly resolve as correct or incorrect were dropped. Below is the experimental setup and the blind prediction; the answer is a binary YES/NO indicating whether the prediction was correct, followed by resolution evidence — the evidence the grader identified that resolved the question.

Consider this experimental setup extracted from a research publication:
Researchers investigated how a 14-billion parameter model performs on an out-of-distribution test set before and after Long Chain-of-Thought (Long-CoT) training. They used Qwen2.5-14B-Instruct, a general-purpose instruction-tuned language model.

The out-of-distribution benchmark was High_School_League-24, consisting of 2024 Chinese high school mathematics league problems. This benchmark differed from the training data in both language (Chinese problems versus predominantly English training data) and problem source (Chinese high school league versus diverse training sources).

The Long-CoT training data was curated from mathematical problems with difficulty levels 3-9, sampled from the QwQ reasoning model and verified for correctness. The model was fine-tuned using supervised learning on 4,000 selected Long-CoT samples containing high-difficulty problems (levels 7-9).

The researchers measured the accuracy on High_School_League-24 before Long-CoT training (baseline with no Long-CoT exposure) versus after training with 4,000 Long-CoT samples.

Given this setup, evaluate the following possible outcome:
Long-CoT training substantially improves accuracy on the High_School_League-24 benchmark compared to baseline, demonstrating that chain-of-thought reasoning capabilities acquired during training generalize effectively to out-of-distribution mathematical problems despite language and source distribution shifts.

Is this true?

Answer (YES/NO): YES